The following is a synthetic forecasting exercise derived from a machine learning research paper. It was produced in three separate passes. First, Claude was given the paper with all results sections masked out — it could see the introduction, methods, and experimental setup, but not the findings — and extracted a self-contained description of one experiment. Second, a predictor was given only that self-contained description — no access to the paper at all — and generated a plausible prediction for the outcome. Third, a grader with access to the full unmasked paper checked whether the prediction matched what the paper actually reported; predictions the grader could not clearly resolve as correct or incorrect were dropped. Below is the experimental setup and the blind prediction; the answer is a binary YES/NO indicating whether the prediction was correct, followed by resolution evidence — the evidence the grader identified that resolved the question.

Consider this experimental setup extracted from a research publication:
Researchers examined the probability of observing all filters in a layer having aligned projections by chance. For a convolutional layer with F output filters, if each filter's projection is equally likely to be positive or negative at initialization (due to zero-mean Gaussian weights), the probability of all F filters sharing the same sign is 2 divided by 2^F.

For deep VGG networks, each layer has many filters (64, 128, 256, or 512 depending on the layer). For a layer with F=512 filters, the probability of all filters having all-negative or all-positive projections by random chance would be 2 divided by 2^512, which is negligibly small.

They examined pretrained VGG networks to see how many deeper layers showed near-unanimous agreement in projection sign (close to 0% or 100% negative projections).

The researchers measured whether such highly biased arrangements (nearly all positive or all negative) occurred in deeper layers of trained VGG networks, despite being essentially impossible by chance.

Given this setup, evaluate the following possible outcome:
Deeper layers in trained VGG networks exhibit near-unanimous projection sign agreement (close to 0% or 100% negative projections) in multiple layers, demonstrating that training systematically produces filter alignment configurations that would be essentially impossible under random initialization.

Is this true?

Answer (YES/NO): YES